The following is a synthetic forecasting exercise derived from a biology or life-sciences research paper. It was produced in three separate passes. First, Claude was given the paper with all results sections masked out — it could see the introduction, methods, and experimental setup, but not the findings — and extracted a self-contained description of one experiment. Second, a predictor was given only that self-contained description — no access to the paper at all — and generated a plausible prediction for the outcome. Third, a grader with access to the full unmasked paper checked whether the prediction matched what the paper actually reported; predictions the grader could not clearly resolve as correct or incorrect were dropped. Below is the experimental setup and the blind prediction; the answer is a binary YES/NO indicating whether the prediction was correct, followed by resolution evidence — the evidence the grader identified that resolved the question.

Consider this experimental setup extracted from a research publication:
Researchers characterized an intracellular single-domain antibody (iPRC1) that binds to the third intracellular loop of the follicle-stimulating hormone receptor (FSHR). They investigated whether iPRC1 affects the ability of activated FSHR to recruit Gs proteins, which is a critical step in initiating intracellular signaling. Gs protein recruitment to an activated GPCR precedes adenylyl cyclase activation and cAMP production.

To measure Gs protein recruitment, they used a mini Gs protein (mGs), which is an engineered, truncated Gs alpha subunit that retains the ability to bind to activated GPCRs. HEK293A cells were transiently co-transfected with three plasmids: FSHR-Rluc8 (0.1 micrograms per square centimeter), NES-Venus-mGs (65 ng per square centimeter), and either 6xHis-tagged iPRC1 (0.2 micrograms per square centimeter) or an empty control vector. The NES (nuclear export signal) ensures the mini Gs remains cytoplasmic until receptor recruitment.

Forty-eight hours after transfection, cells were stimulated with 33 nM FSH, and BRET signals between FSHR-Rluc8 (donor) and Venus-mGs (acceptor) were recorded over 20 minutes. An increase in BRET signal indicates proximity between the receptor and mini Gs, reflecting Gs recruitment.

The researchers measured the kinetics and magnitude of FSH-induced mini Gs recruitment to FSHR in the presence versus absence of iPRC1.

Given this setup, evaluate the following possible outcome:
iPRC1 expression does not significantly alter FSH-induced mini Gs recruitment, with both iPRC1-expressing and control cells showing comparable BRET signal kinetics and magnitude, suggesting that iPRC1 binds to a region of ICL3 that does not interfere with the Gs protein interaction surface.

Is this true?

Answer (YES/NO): YES